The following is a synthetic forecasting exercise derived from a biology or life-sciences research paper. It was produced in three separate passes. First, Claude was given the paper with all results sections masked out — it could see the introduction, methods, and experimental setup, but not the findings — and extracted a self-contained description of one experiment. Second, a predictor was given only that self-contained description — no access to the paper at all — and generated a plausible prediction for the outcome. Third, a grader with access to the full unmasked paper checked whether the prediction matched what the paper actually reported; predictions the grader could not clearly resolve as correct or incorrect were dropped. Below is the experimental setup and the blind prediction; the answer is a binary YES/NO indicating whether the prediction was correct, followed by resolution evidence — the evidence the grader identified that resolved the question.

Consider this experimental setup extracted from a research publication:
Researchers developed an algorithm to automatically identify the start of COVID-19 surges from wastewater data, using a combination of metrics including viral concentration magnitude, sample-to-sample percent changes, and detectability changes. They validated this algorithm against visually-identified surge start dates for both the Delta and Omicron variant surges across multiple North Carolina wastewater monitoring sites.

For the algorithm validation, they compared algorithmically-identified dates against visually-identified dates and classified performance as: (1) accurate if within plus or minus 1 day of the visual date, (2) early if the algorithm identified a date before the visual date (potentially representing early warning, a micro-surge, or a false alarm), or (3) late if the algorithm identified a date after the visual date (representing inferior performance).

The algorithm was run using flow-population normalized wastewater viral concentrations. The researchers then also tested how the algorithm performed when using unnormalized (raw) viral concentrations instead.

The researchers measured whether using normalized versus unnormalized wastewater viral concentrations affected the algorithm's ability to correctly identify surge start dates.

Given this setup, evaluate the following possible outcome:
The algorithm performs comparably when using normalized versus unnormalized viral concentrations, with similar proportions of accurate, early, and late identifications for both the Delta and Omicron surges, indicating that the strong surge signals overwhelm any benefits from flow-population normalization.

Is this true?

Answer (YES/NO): NO